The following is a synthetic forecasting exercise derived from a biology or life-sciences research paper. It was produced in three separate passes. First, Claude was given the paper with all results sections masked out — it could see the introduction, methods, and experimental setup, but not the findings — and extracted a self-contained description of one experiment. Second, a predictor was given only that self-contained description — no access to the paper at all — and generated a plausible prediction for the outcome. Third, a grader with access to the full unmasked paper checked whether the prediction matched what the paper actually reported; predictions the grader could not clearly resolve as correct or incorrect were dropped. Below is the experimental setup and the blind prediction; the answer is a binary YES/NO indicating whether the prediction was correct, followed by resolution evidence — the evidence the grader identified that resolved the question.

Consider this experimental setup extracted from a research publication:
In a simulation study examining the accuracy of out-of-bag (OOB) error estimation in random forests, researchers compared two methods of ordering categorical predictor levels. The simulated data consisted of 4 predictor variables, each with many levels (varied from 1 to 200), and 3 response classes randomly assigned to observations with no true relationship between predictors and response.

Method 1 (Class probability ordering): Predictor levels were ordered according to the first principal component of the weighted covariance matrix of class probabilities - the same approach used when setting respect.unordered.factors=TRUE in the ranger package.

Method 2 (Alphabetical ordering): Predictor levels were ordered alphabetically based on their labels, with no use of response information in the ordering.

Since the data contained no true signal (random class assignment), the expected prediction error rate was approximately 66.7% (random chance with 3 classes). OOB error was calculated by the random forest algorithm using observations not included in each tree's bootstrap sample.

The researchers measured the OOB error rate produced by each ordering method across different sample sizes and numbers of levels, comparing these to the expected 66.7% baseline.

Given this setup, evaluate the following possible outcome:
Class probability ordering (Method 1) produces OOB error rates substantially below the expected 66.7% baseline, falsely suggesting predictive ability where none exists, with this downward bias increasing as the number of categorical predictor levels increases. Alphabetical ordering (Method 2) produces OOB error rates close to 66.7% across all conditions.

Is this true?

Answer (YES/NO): YES